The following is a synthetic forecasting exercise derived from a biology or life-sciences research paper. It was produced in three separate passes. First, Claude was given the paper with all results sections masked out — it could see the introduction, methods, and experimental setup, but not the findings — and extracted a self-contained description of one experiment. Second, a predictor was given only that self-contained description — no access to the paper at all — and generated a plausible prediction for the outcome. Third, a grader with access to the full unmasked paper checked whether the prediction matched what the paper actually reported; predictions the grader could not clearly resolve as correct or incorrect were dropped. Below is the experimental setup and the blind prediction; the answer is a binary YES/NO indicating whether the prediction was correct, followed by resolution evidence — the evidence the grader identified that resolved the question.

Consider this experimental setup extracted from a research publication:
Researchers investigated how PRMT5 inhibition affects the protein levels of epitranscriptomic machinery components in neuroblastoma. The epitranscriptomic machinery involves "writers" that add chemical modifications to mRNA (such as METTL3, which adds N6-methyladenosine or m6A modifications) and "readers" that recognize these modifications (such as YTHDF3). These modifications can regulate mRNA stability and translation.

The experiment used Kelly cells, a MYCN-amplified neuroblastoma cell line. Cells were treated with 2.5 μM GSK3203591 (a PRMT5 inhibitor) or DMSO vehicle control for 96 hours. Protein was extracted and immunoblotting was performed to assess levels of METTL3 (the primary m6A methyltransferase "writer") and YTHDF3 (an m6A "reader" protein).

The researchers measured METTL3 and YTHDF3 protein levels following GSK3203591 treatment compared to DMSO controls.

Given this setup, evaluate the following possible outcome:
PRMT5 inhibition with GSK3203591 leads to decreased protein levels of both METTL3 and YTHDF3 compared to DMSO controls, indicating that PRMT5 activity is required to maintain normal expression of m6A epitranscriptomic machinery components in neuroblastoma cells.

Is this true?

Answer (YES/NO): YES